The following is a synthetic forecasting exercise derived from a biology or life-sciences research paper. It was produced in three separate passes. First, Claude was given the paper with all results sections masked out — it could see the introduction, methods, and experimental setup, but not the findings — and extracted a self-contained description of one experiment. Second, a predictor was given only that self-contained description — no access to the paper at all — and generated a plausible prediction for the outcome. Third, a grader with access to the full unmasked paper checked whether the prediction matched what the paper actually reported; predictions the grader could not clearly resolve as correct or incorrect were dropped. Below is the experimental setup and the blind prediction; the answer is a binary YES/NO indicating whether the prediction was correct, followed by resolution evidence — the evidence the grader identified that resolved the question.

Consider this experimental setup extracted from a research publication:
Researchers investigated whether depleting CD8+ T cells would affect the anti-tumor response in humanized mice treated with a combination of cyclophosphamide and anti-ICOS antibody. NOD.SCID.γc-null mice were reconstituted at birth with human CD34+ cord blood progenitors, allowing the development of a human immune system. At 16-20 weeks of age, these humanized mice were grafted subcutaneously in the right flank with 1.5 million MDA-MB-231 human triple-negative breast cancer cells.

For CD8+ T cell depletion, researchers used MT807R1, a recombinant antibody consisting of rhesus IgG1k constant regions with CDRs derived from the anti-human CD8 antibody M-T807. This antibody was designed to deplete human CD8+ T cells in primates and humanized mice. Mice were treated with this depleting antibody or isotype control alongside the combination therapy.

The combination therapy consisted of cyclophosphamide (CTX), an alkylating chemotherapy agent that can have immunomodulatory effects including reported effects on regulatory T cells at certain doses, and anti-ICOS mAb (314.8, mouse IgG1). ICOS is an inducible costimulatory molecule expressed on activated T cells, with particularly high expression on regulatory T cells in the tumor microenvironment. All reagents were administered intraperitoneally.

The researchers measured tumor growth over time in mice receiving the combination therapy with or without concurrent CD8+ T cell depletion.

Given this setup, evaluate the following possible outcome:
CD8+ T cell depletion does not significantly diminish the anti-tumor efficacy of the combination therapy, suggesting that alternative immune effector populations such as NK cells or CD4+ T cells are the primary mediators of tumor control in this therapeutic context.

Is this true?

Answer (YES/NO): YES